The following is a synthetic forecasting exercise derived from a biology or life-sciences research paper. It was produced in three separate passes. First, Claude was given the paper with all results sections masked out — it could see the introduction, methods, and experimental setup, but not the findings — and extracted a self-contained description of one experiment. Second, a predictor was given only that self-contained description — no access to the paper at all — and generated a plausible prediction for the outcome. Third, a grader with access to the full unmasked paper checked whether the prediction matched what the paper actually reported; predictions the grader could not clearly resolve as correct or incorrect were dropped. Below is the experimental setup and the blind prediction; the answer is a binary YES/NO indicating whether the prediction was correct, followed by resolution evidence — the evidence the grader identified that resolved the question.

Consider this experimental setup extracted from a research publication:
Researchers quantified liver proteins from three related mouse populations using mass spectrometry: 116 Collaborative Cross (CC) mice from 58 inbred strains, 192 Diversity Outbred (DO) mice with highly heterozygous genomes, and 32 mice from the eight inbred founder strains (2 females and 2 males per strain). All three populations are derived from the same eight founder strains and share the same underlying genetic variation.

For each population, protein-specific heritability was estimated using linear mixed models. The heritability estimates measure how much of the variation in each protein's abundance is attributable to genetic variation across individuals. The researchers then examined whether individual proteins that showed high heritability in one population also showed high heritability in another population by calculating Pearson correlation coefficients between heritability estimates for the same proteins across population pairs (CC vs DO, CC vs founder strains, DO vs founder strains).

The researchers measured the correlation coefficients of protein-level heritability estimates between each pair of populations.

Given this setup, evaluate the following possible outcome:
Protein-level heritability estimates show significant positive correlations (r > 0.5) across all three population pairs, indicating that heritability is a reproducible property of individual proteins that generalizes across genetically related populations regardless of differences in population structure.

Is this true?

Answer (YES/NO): NO